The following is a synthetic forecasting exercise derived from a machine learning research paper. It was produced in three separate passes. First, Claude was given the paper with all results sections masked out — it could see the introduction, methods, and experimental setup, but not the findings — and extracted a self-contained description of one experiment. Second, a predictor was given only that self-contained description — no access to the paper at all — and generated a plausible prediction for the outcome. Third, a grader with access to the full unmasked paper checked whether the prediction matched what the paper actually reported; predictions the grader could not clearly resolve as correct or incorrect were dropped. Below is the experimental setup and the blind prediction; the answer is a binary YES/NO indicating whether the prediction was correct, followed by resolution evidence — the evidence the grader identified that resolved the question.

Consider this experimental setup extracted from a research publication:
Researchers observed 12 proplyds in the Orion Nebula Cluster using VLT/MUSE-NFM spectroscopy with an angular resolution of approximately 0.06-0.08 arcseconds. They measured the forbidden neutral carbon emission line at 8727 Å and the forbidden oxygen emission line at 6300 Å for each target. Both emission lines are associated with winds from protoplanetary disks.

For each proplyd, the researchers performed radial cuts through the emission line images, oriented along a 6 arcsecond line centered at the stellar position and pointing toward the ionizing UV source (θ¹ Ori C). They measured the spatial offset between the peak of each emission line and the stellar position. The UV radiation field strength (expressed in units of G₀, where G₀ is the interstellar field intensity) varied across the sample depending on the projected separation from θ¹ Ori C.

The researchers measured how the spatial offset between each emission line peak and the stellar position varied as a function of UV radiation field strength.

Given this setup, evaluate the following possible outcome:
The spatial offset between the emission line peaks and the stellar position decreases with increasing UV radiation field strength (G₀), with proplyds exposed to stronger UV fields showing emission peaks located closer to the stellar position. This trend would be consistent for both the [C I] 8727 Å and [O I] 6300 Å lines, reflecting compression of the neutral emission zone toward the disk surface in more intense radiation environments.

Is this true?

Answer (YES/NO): NO